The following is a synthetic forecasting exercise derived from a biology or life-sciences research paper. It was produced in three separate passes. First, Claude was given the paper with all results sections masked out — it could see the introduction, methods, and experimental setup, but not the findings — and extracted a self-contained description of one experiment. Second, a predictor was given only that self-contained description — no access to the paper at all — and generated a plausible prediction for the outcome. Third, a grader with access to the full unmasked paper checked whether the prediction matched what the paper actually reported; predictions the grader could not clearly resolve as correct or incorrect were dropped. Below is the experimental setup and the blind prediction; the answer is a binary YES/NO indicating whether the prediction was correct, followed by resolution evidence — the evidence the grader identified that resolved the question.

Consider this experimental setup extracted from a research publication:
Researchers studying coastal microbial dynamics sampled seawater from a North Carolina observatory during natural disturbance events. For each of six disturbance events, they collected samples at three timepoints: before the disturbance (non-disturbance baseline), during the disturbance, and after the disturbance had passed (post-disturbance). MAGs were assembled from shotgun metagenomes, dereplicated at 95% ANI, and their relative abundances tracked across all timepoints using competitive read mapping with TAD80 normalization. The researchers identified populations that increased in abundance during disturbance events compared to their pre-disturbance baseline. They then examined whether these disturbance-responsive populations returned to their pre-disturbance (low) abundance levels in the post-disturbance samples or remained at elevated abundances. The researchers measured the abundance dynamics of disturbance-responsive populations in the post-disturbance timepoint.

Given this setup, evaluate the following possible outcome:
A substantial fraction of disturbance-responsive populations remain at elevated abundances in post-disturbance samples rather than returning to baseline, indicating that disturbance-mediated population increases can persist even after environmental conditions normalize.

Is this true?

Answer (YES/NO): NO